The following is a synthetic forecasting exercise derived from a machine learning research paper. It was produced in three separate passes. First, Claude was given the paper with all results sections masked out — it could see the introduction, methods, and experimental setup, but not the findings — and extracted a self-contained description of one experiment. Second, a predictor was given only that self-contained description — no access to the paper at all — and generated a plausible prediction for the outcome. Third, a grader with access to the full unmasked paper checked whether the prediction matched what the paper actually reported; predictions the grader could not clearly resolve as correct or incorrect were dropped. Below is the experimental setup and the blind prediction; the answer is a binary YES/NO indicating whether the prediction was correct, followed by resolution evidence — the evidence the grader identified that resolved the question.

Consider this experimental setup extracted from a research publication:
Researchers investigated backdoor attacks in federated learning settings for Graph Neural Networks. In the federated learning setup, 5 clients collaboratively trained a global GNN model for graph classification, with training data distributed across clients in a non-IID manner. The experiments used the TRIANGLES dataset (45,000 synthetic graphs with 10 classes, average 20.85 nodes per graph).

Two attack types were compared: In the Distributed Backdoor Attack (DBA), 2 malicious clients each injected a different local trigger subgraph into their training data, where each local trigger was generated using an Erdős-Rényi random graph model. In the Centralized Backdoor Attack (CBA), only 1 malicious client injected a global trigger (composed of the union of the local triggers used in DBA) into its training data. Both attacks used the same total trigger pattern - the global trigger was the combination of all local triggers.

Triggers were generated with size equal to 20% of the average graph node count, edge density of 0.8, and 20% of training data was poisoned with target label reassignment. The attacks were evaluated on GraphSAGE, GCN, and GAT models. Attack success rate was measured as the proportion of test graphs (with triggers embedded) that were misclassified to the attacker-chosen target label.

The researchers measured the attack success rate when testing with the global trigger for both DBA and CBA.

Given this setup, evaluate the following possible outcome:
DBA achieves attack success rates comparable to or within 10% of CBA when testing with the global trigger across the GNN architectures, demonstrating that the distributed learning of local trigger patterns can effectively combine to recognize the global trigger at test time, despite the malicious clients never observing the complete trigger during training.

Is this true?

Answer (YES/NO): YES